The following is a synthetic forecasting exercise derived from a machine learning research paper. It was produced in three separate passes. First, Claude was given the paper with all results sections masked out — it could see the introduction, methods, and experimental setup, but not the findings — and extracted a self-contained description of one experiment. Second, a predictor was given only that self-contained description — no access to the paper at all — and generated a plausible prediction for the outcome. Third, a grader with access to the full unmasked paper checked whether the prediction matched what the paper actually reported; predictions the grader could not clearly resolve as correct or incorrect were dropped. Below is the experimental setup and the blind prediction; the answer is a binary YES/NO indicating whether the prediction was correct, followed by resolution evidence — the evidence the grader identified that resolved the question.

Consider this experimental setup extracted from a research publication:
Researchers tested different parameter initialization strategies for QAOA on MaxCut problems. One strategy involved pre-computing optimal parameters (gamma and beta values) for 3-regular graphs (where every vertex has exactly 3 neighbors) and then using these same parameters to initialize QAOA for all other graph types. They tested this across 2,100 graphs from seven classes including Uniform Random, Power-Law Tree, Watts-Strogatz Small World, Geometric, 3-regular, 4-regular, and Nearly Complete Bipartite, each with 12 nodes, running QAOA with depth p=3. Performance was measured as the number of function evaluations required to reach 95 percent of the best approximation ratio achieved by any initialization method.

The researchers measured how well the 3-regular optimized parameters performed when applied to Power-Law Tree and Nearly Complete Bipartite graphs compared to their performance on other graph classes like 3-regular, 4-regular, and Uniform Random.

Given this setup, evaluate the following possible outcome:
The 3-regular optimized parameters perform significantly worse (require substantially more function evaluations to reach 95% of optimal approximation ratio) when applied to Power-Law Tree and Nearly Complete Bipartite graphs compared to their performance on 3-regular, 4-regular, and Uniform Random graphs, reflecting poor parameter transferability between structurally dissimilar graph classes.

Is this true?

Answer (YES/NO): YES